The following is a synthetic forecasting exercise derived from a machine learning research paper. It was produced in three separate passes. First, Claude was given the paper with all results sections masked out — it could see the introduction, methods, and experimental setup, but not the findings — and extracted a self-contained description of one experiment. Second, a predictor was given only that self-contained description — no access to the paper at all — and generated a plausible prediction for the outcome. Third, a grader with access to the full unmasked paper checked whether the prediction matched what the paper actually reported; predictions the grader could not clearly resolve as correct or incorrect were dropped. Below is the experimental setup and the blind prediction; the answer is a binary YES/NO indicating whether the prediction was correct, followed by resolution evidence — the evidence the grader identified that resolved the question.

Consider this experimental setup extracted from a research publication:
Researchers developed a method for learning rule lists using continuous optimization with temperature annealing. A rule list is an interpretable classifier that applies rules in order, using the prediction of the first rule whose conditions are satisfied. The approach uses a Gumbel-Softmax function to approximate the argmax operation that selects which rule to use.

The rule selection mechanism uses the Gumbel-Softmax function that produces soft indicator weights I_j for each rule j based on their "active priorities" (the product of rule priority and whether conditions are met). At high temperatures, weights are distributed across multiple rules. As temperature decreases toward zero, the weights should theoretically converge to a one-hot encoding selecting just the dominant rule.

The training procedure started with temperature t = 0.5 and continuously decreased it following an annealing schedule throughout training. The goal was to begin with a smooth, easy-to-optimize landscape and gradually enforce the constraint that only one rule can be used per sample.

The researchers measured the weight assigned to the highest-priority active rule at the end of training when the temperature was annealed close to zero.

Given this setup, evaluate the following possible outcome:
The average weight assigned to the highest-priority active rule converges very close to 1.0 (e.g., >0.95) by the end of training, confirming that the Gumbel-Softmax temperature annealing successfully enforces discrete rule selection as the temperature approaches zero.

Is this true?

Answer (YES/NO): YES